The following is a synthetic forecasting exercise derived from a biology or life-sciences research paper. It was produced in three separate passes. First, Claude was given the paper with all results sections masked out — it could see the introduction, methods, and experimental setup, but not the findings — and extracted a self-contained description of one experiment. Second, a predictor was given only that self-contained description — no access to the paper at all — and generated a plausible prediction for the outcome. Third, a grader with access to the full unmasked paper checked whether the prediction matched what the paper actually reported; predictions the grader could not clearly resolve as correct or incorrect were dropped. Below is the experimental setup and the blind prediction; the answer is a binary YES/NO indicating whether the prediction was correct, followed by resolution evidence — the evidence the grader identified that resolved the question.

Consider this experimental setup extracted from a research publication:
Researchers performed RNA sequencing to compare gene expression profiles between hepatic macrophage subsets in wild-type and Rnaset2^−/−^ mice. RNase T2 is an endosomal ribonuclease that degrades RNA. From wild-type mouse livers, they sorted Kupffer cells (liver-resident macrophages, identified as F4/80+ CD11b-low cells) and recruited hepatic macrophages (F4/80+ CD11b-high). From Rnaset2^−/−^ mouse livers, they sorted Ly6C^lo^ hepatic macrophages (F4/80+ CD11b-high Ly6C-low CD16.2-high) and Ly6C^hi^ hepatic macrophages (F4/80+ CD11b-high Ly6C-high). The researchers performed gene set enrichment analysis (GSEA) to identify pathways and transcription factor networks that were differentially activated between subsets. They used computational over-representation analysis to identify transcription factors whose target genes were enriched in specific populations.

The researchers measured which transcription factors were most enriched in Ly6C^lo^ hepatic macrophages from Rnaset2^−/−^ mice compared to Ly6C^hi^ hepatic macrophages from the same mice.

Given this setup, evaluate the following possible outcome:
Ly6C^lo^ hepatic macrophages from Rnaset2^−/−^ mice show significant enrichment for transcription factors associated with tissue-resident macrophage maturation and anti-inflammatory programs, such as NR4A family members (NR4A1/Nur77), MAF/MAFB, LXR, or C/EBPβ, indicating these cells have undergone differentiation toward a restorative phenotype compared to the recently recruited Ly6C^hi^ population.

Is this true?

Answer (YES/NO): YES